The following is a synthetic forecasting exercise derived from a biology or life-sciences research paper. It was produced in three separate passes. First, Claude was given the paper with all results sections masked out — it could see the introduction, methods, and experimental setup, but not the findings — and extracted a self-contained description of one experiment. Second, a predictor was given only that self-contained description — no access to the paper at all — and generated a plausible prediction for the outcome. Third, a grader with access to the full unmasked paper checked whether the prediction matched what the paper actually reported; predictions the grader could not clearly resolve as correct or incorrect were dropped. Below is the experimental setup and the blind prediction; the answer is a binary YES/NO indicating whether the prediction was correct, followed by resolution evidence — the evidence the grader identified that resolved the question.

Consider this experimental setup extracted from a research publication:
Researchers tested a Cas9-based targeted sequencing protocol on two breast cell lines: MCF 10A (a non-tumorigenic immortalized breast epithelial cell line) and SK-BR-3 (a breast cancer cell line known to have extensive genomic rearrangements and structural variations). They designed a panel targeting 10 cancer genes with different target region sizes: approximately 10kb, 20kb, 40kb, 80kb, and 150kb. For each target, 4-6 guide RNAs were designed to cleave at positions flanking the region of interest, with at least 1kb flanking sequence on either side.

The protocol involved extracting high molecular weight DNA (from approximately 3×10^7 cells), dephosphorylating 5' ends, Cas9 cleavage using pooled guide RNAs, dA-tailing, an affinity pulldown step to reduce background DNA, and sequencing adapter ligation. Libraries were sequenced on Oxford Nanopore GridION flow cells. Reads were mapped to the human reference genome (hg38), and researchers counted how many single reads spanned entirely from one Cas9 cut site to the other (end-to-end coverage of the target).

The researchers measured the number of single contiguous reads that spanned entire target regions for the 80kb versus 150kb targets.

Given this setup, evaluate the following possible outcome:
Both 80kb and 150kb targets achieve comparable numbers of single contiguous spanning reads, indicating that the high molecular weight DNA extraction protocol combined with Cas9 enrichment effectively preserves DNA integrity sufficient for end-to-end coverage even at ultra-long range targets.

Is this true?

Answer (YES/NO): NO